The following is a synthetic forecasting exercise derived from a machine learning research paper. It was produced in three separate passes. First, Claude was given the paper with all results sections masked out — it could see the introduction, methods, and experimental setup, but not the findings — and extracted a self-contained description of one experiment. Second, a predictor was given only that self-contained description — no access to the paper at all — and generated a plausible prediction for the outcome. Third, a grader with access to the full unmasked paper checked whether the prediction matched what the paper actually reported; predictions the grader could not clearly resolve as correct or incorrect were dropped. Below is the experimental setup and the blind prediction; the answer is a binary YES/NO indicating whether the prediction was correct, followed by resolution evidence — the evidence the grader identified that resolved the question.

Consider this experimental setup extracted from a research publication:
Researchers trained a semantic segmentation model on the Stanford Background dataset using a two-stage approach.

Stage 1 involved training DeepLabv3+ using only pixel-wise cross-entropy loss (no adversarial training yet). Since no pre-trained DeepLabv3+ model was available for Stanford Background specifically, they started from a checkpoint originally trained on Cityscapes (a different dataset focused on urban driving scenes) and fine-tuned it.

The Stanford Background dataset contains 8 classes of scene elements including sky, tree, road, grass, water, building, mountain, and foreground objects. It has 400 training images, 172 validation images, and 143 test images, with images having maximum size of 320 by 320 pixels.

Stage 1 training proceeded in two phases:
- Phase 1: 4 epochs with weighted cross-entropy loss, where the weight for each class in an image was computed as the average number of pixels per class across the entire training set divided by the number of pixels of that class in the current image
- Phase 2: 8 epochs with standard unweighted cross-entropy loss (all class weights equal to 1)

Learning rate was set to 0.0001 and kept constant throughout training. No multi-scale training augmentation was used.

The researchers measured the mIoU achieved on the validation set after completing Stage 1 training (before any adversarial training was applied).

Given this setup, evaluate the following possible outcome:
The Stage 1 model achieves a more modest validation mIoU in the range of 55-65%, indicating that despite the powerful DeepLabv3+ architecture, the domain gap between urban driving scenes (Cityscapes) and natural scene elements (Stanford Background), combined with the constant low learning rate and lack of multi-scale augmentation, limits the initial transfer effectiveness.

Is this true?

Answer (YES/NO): NO